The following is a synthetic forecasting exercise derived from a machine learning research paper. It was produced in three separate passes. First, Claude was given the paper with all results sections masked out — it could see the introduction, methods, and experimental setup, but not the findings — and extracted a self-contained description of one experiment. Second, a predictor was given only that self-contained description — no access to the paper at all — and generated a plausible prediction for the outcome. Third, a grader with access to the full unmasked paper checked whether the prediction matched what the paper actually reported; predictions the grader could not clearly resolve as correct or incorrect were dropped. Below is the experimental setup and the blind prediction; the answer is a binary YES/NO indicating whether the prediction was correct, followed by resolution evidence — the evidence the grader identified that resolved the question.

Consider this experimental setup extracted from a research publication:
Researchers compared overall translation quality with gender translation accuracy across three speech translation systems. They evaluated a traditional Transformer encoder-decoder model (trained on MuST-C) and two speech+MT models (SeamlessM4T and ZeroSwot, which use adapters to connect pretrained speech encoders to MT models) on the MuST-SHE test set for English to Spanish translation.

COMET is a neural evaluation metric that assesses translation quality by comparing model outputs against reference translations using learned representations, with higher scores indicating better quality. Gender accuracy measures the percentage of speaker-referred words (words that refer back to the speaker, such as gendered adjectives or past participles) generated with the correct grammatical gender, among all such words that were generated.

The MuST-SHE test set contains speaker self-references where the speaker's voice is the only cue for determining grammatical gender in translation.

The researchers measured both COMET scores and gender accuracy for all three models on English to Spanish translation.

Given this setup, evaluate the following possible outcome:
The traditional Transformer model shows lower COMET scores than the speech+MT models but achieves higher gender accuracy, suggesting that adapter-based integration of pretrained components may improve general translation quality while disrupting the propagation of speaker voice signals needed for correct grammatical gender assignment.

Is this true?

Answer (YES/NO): YES